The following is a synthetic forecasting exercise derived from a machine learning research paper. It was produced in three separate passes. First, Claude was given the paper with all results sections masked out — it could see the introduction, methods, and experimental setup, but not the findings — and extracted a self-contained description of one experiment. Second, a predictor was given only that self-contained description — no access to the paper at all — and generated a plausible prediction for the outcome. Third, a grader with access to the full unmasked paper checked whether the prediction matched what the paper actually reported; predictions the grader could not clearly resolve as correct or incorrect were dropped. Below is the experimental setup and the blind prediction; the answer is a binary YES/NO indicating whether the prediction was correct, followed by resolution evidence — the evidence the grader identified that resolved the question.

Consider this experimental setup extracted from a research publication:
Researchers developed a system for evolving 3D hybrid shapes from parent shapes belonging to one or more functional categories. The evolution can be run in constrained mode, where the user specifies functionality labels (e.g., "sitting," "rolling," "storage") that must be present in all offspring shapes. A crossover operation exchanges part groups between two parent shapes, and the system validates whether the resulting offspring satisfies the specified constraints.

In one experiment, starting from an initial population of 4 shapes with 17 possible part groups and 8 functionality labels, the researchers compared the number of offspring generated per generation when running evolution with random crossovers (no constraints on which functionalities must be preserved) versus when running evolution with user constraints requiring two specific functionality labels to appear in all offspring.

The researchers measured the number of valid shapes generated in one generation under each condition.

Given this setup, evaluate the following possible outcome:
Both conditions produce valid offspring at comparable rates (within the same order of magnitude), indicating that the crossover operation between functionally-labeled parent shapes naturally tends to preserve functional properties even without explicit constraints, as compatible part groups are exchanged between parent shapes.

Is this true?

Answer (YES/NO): NO